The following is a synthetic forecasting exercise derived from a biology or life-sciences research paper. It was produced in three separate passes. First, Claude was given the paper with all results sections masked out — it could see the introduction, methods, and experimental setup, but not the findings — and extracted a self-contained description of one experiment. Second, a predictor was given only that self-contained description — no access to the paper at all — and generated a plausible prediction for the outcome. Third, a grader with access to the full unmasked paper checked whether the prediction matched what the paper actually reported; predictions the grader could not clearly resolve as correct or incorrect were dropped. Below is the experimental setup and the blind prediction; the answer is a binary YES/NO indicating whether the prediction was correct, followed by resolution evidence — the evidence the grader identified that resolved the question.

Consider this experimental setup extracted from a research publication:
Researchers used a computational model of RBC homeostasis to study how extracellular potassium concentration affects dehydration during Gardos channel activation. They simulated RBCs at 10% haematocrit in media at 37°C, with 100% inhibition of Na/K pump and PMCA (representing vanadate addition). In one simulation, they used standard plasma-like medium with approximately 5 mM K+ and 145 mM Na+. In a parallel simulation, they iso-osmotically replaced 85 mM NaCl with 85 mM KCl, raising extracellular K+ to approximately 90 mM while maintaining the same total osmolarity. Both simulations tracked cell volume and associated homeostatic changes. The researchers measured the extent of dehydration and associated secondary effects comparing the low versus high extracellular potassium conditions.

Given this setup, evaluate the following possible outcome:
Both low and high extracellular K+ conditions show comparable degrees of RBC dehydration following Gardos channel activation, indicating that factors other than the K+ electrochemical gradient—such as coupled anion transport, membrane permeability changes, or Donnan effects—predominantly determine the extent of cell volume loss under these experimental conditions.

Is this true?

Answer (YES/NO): NO